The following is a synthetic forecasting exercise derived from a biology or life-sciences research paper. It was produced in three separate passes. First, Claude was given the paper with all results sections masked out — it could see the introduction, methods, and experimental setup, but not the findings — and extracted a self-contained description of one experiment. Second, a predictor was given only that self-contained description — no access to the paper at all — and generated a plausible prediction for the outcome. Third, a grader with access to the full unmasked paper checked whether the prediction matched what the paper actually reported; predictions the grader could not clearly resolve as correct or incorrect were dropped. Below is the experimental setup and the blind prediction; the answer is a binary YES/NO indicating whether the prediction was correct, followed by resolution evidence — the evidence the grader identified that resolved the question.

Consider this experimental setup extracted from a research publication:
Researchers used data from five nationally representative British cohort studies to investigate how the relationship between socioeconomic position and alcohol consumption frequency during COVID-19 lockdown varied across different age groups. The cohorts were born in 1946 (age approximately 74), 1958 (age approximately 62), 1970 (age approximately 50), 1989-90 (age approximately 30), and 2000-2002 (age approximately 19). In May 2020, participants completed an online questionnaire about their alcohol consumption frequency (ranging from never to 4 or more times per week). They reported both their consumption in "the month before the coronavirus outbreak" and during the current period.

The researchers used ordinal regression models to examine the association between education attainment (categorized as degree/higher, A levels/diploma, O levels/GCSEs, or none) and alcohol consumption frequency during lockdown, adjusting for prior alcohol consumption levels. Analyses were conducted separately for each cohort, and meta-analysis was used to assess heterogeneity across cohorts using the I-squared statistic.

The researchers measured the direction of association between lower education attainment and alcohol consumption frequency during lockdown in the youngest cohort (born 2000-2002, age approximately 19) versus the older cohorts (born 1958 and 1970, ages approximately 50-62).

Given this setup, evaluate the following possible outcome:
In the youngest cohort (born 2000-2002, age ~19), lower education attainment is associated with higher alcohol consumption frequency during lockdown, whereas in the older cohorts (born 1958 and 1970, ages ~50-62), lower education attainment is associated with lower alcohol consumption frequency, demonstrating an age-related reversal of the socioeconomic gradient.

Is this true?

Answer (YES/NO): YES